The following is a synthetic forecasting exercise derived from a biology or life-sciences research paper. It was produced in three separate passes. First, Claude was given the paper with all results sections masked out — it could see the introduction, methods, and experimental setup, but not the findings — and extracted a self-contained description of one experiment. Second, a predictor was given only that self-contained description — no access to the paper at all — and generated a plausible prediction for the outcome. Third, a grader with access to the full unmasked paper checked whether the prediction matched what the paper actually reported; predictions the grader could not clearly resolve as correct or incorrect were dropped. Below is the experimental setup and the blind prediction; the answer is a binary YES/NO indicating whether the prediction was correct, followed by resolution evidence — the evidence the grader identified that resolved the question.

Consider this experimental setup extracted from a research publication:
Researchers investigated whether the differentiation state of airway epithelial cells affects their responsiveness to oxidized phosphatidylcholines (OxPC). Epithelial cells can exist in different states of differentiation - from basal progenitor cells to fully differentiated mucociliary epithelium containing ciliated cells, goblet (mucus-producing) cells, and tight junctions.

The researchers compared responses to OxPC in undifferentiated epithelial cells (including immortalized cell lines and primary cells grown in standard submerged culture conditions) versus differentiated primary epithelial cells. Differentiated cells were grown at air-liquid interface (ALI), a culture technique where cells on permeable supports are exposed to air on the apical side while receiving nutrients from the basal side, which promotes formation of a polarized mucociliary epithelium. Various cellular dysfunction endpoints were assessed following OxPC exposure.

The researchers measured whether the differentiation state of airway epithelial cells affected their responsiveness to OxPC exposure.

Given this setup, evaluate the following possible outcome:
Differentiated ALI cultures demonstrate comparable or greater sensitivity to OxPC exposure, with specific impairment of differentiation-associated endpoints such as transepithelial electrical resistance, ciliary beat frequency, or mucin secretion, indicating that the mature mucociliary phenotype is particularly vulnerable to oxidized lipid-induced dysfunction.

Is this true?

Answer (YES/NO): NO